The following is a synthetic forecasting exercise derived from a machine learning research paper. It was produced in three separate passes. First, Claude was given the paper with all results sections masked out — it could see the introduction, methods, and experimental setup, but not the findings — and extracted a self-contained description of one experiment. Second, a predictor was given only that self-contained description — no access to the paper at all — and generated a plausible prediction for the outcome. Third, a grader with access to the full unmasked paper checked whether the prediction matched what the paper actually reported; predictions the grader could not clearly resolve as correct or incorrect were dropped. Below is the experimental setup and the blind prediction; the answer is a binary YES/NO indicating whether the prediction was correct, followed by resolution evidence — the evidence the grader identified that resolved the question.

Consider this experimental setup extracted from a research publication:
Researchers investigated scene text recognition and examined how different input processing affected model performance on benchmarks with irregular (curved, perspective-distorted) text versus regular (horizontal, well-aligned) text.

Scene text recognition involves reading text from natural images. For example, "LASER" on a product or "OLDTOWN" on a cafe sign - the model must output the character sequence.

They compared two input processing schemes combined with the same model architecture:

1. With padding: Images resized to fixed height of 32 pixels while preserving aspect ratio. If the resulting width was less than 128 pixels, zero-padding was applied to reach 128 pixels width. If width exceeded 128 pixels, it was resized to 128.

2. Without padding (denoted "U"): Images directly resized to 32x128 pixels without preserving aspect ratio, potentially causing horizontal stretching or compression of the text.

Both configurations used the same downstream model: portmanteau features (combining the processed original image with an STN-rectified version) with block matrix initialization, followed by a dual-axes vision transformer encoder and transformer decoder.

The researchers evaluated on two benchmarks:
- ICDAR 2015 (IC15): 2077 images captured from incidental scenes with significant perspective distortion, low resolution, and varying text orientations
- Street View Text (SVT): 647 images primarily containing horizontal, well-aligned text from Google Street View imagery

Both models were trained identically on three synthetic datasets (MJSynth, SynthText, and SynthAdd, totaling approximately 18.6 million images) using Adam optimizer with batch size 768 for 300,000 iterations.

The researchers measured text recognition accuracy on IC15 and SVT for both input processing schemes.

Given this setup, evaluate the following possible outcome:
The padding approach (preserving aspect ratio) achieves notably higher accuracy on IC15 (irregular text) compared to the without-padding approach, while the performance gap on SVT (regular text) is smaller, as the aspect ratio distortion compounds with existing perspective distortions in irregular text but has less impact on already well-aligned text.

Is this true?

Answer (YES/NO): NO